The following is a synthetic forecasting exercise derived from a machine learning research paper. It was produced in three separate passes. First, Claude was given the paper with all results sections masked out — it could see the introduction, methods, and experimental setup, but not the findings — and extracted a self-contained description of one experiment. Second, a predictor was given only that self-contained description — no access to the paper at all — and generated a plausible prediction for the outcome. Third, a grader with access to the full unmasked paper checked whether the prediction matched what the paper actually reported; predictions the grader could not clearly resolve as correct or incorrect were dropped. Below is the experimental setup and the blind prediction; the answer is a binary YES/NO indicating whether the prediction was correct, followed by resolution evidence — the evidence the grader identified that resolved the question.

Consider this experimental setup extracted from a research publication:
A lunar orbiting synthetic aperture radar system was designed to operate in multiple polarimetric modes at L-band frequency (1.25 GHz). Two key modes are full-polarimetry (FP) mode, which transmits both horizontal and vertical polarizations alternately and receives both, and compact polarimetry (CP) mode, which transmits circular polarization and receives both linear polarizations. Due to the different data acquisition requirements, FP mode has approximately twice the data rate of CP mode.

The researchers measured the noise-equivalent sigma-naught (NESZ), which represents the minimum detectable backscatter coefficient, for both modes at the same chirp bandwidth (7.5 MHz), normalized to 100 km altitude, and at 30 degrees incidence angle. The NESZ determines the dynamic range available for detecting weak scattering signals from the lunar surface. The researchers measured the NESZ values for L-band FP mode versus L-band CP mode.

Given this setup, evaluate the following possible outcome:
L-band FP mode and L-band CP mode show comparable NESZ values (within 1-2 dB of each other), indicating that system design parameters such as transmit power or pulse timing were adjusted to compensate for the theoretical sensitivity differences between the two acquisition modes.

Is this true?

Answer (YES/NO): YES